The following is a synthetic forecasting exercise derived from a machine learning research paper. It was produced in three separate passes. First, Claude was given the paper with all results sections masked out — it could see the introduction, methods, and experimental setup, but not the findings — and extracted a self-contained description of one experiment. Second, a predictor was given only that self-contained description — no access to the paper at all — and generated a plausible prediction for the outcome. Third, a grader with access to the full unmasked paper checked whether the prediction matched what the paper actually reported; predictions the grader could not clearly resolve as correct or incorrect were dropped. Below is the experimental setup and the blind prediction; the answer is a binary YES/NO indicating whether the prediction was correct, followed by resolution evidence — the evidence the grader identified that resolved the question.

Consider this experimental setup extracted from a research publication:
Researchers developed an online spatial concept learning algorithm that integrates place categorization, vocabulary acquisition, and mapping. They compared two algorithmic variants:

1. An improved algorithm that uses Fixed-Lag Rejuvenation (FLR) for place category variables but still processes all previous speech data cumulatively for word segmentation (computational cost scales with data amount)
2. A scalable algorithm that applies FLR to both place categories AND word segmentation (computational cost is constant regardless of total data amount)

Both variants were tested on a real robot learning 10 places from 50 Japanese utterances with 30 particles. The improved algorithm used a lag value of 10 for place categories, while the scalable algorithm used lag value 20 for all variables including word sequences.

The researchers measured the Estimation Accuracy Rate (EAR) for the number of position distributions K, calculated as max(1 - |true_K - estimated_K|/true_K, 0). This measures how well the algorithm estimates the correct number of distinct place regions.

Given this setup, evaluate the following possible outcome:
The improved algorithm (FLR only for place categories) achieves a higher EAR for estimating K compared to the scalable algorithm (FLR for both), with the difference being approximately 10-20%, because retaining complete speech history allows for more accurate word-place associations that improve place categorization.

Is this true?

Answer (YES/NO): NO